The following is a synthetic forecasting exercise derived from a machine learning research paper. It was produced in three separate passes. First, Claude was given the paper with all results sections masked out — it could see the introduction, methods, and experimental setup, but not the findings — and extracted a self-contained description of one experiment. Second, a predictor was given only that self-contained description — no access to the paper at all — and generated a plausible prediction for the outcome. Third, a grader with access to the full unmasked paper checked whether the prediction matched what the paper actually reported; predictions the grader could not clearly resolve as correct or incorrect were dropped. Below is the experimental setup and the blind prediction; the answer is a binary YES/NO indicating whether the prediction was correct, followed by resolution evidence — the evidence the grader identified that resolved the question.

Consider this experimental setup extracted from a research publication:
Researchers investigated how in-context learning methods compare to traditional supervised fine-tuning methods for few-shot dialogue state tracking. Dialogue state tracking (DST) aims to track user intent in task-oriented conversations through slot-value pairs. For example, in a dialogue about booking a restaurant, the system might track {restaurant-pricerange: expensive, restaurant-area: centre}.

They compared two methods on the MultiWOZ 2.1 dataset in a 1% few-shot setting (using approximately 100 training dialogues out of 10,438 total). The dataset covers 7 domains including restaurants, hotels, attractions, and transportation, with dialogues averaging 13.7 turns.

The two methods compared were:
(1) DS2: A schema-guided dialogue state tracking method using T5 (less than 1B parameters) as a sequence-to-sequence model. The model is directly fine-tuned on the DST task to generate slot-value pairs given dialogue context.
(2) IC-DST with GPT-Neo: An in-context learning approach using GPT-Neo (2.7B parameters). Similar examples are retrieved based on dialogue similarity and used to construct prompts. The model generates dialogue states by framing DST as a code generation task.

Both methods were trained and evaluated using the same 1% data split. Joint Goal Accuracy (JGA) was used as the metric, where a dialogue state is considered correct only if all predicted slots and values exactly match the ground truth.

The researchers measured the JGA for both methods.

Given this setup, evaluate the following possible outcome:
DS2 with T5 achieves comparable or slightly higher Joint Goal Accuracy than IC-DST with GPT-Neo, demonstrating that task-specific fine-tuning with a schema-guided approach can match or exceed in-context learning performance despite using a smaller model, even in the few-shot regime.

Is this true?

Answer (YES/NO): NO